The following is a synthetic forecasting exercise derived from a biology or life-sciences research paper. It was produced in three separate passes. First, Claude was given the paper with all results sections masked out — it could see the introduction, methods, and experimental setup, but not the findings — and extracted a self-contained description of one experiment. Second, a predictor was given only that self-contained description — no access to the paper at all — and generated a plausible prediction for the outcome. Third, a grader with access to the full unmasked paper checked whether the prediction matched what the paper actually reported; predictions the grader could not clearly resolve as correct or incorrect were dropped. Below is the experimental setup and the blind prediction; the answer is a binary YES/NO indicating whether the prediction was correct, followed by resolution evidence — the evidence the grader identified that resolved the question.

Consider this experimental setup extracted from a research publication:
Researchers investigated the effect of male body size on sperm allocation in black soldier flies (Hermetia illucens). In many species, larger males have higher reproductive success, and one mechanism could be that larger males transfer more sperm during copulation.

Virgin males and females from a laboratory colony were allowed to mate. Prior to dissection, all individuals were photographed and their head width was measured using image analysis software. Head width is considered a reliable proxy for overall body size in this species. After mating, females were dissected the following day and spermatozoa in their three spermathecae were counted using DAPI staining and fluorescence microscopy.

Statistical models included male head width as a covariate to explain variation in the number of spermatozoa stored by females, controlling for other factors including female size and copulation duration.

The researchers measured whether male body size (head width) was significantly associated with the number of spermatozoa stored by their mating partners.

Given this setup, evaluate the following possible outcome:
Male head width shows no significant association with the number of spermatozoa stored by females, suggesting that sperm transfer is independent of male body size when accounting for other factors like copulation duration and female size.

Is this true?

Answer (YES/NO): YES